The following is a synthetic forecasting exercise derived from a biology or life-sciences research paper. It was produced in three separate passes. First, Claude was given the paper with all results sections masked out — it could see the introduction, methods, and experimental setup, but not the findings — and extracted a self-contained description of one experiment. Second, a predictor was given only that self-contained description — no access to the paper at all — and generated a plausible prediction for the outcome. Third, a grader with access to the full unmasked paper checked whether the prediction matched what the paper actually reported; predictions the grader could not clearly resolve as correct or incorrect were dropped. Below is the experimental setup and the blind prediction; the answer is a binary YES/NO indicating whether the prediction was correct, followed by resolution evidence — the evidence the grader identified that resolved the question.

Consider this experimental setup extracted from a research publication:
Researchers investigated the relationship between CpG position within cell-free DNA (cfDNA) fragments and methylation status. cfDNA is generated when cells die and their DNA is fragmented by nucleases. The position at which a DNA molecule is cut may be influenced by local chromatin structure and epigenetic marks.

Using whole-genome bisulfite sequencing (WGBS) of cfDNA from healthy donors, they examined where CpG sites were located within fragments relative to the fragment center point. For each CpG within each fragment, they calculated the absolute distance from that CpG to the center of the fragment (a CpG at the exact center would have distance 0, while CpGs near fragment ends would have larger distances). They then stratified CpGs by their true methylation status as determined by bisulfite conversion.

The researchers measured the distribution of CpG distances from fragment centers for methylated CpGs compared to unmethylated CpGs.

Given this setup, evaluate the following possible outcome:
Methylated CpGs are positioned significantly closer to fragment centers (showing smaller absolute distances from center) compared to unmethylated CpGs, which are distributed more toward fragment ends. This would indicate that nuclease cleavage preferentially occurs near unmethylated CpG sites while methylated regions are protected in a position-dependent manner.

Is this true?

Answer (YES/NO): NO